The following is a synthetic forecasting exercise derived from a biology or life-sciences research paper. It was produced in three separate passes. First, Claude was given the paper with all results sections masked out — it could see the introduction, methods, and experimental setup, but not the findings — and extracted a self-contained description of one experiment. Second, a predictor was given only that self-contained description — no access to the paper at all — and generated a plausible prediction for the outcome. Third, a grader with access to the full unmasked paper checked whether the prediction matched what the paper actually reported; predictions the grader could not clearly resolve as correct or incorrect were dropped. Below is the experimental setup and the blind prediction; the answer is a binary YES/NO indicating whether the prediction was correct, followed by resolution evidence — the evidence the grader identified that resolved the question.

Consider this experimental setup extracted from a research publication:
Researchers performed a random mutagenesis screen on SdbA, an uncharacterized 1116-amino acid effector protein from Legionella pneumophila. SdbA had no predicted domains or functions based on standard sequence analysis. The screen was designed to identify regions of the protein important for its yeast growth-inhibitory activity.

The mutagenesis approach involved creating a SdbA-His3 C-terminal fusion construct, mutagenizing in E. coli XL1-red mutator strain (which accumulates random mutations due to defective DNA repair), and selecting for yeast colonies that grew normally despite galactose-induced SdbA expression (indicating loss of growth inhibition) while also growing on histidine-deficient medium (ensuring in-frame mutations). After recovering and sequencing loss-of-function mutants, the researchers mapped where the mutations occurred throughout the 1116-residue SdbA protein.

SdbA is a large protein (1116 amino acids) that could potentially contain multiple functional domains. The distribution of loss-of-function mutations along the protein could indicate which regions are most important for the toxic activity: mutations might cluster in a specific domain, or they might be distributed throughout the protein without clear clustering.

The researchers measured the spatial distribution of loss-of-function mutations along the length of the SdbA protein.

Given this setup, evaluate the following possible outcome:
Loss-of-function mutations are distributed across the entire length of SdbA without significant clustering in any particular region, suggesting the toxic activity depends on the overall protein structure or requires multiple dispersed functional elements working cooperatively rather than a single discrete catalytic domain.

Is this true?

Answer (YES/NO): NO